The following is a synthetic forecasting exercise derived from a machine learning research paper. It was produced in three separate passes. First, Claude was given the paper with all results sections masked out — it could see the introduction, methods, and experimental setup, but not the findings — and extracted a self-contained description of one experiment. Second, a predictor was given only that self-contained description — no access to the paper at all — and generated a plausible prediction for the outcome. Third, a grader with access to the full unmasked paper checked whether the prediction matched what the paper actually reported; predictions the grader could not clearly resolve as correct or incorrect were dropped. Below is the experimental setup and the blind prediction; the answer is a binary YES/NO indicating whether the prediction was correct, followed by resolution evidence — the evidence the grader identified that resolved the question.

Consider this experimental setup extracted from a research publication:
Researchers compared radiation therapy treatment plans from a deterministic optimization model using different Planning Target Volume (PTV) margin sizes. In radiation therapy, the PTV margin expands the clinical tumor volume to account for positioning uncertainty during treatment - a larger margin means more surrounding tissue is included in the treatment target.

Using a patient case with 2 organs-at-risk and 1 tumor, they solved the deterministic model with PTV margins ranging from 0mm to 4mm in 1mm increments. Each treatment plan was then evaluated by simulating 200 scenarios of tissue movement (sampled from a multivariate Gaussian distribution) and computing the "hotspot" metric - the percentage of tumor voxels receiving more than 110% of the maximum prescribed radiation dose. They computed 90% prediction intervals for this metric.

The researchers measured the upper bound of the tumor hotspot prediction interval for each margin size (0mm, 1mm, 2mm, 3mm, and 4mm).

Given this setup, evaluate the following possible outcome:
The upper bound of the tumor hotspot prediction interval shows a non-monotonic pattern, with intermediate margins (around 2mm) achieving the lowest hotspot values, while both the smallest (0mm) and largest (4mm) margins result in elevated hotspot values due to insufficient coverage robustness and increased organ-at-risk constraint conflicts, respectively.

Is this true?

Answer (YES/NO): NO